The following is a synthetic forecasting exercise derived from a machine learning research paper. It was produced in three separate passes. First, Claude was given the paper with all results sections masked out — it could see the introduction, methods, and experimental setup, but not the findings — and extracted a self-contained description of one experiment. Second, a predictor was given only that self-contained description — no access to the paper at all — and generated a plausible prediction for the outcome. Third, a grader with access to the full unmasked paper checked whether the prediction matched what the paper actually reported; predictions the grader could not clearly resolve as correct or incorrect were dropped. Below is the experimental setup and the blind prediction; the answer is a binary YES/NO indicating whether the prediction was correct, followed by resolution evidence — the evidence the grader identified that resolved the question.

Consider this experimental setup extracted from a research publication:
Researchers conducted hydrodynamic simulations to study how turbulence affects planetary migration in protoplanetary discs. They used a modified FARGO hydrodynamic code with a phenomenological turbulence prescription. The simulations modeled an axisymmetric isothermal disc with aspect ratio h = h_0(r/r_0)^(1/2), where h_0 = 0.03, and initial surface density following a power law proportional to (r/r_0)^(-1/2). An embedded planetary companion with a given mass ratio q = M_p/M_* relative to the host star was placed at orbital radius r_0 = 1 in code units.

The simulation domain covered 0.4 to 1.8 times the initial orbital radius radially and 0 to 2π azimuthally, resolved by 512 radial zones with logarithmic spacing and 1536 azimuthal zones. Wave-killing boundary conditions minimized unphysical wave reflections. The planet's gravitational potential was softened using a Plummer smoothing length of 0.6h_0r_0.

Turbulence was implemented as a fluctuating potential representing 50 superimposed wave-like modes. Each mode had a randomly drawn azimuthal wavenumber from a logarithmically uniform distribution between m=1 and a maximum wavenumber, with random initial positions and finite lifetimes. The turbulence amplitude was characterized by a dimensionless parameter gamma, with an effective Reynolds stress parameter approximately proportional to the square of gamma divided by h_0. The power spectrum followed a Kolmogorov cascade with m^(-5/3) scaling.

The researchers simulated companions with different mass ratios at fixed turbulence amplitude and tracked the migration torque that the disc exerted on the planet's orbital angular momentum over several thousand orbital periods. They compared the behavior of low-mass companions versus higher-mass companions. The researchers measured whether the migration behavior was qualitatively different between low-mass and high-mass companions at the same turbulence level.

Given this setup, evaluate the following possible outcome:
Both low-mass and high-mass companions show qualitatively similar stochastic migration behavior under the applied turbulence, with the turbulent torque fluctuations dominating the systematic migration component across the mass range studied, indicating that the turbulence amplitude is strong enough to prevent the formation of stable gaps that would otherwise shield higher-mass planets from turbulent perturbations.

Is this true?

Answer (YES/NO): NO